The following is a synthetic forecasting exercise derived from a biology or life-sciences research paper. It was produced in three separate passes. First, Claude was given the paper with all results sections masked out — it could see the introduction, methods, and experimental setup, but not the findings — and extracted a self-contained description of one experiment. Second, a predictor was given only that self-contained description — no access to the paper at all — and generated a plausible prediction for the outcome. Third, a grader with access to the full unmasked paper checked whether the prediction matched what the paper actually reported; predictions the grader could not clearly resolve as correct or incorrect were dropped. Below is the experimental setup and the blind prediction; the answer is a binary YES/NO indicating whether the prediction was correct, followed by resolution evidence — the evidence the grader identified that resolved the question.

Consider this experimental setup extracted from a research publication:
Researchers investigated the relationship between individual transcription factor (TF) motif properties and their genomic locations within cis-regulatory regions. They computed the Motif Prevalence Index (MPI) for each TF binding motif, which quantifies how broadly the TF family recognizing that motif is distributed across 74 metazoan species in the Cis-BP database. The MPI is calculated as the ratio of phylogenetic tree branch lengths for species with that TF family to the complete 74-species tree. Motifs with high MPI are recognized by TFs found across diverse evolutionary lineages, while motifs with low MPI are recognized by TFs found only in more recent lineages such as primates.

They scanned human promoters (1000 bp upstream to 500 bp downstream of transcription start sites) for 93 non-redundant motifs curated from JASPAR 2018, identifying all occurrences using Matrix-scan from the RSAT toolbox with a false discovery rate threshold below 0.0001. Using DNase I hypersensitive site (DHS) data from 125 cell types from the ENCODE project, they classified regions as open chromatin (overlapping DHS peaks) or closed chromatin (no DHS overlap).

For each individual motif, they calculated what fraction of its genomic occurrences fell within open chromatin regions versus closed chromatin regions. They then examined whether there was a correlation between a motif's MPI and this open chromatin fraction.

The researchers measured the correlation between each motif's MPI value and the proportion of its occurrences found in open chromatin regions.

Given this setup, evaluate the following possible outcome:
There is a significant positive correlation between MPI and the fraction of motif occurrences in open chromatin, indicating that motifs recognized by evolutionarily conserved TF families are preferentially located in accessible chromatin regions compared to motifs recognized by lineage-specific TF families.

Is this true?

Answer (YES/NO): NO